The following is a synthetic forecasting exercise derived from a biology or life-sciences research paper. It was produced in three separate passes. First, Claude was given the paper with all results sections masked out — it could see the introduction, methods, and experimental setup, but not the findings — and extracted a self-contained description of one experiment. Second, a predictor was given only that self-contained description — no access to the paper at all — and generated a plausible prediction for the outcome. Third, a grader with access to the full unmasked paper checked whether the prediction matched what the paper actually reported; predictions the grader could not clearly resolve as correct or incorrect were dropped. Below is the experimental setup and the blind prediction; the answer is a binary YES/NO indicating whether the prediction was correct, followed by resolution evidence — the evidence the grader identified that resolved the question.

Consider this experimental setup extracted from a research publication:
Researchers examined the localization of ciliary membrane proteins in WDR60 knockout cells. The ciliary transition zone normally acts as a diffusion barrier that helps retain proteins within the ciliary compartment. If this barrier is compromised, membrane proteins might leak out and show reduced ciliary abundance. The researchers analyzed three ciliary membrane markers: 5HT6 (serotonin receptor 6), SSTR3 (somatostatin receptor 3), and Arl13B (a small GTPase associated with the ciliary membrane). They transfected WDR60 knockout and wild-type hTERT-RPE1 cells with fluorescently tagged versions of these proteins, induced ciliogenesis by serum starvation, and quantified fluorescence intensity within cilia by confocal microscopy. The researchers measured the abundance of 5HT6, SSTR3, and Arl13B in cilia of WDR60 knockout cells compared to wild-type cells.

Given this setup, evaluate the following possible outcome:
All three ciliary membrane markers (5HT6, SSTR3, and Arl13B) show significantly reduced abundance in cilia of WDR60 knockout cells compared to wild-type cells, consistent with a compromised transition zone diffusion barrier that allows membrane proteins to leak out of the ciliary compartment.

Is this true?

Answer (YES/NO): YES